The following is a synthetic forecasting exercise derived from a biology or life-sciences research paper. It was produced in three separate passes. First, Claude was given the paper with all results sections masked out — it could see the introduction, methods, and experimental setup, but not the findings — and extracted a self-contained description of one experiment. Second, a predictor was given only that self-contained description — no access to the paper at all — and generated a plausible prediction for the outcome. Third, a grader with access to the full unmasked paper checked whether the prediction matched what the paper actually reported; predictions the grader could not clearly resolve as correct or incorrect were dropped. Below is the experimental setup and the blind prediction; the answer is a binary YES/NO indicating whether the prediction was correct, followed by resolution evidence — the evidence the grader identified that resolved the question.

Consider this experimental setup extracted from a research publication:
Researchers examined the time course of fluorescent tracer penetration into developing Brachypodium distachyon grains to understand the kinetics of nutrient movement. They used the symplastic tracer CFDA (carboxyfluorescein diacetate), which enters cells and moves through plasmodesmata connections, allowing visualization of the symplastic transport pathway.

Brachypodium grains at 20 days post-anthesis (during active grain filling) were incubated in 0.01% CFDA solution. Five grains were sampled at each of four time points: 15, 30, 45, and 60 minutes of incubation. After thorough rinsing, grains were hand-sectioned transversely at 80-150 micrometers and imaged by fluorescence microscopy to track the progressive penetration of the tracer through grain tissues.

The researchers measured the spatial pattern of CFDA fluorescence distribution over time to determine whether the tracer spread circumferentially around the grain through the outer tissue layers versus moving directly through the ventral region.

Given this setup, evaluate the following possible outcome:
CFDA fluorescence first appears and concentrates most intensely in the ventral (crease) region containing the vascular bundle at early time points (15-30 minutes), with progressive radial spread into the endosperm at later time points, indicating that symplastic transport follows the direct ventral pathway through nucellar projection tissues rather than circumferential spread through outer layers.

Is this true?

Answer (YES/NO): NO